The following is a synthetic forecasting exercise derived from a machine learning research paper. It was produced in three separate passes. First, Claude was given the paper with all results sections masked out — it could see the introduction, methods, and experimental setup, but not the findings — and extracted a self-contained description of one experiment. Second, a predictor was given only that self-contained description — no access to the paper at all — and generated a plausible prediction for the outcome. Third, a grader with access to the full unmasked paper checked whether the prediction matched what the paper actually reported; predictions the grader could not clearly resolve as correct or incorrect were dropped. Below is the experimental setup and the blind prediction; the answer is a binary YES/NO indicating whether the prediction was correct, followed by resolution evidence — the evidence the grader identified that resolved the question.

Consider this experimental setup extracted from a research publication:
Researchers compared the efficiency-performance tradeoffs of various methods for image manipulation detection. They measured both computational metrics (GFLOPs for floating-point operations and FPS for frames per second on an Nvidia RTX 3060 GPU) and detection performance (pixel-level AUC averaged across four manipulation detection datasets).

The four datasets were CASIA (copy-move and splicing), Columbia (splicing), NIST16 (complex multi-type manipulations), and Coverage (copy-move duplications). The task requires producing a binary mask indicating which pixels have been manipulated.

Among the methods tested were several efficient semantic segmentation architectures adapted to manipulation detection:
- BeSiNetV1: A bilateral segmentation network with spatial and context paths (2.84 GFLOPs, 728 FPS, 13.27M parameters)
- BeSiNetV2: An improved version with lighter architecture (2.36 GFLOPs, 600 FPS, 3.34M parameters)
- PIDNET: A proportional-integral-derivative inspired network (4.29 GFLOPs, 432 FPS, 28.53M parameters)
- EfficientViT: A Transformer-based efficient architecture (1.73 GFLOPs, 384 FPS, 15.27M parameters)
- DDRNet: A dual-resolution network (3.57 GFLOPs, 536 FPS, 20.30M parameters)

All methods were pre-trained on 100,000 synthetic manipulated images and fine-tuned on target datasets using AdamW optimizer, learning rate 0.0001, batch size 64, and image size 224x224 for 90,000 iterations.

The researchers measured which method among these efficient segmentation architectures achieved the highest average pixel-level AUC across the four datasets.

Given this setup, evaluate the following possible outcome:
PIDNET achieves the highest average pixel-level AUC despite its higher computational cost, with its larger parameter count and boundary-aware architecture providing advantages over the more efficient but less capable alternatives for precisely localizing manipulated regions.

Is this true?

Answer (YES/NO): NO